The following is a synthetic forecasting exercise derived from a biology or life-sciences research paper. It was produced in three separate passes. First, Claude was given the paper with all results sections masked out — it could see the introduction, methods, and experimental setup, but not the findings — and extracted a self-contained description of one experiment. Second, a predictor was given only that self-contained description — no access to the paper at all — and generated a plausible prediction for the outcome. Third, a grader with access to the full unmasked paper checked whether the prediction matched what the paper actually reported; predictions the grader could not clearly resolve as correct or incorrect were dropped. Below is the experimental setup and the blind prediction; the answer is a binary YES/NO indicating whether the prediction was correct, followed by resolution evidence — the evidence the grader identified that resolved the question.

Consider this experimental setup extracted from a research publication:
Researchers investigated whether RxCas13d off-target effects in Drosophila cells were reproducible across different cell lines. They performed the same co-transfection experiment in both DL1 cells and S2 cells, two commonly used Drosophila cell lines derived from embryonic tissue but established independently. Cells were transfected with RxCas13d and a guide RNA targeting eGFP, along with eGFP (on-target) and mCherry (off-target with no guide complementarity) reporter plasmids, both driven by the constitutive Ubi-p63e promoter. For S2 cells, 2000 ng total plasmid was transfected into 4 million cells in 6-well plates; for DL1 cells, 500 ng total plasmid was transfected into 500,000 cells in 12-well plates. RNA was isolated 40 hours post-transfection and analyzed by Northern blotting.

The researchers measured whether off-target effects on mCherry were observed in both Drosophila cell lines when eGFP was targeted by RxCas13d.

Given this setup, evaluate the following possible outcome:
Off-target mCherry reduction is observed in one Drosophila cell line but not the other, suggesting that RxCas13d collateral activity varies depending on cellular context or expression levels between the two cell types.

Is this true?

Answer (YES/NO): NO